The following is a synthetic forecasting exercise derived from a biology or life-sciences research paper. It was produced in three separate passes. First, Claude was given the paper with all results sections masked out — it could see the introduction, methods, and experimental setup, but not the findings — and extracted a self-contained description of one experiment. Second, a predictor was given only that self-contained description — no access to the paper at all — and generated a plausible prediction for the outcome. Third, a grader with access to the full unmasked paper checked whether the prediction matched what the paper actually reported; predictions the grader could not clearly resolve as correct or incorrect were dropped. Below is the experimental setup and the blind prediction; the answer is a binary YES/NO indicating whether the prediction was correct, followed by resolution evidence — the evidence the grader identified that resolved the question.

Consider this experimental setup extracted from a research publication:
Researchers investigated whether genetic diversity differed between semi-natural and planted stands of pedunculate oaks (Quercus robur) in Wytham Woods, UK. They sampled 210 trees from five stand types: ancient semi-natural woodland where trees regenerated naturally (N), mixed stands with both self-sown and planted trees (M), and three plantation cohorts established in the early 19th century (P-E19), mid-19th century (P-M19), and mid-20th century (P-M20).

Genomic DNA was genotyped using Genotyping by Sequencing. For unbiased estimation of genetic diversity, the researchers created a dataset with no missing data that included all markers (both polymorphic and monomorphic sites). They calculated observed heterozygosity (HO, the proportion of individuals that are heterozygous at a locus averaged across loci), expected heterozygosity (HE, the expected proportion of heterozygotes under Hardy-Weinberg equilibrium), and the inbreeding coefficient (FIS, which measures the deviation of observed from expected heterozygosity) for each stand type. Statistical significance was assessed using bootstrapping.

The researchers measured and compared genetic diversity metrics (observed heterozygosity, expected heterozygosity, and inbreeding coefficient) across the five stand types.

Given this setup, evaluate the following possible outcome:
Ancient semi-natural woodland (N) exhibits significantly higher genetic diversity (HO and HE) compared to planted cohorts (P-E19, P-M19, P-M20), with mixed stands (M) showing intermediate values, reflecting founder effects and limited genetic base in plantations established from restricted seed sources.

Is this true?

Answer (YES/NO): NO